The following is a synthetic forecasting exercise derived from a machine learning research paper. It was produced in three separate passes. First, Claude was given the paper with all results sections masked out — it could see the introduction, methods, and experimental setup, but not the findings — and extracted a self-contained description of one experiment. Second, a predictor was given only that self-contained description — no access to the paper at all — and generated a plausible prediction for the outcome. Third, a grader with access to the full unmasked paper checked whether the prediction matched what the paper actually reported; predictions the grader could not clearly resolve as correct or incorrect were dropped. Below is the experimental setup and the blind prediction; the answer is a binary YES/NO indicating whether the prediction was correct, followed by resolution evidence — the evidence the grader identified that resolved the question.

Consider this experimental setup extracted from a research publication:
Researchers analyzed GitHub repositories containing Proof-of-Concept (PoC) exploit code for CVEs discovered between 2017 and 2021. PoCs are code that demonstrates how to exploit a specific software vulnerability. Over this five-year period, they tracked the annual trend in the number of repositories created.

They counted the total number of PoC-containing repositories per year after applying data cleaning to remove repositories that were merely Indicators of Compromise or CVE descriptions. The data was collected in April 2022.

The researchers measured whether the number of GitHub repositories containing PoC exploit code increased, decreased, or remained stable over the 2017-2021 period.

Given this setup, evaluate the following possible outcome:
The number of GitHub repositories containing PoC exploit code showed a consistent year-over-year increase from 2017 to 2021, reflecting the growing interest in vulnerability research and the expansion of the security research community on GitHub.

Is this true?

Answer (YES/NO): NO